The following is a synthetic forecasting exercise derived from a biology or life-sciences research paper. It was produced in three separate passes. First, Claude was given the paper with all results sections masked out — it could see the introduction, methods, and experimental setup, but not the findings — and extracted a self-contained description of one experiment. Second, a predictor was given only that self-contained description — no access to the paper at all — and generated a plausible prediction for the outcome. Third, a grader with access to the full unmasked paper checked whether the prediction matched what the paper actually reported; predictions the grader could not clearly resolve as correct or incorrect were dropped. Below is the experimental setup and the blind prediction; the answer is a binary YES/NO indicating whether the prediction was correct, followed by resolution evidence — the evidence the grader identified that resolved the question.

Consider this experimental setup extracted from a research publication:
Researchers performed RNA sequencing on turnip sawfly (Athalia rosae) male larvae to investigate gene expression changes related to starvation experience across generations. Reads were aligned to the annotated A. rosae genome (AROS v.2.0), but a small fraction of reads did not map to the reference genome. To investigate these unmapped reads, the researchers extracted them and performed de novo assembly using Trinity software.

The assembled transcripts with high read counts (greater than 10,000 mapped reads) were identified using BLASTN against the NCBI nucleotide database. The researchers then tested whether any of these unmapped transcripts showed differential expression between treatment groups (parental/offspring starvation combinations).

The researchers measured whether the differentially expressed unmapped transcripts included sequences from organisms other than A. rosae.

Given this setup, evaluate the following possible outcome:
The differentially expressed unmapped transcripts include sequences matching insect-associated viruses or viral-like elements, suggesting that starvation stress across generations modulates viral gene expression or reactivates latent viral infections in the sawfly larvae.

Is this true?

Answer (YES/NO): NO